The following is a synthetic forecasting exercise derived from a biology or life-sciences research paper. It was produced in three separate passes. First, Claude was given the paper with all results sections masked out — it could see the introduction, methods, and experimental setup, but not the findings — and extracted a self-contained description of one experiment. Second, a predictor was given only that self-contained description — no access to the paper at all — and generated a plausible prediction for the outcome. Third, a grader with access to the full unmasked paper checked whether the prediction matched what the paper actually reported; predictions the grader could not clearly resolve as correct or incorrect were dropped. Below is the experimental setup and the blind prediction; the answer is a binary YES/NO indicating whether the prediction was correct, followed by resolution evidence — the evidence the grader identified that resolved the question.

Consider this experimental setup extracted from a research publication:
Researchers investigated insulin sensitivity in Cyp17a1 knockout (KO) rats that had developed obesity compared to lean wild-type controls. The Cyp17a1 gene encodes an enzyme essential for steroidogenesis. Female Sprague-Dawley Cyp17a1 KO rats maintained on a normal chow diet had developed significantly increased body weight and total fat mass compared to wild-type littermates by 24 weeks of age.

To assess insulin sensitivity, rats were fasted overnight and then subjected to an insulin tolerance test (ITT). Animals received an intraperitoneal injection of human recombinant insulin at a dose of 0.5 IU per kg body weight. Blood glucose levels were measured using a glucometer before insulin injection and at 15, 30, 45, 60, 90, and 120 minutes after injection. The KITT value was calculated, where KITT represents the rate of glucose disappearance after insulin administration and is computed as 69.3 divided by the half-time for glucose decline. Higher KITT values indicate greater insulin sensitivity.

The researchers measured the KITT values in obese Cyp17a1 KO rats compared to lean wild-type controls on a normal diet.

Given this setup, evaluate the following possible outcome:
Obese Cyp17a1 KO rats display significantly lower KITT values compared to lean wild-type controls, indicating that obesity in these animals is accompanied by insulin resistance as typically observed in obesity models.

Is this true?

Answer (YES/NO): NO